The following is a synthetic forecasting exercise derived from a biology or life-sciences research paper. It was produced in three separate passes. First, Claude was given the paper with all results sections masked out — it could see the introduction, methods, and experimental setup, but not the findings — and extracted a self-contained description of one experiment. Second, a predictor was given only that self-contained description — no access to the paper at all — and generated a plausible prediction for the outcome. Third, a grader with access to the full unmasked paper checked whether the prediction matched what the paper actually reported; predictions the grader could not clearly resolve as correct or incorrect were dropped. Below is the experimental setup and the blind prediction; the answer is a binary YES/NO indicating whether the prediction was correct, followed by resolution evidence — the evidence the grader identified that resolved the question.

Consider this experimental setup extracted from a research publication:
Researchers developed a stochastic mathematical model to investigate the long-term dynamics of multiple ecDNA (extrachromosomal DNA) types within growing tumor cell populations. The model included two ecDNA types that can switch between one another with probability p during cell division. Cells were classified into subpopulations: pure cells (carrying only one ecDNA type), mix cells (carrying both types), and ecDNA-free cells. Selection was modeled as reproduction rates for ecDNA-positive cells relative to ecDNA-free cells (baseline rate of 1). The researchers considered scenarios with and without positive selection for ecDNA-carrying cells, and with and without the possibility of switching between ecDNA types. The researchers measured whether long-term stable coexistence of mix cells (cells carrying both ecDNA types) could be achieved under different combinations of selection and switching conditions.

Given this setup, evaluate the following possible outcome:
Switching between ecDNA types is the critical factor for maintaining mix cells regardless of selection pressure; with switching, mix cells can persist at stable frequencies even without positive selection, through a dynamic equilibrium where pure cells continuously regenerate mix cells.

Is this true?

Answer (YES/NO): NO